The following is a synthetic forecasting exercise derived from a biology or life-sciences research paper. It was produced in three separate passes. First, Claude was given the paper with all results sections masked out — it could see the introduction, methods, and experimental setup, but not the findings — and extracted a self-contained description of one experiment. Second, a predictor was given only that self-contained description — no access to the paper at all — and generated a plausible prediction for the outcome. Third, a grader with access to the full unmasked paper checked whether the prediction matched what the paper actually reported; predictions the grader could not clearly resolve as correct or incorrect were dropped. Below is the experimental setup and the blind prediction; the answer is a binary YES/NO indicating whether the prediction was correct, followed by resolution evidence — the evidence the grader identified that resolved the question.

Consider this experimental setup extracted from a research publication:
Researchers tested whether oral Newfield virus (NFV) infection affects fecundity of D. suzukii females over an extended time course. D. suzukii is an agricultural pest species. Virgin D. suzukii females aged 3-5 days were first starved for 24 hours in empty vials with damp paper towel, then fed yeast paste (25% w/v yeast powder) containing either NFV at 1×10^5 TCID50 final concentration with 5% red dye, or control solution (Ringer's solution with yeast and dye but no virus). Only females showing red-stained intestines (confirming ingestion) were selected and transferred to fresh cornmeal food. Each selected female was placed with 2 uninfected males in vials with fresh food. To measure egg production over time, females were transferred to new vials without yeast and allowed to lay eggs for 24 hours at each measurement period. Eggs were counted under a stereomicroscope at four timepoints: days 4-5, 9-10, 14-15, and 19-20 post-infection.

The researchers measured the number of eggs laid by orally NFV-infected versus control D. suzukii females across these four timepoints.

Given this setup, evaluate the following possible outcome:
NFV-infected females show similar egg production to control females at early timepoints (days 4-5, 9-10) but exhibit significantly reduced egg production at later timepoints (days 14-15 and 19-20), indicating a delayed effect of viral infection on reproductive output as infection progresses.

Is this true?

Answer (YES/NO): NO